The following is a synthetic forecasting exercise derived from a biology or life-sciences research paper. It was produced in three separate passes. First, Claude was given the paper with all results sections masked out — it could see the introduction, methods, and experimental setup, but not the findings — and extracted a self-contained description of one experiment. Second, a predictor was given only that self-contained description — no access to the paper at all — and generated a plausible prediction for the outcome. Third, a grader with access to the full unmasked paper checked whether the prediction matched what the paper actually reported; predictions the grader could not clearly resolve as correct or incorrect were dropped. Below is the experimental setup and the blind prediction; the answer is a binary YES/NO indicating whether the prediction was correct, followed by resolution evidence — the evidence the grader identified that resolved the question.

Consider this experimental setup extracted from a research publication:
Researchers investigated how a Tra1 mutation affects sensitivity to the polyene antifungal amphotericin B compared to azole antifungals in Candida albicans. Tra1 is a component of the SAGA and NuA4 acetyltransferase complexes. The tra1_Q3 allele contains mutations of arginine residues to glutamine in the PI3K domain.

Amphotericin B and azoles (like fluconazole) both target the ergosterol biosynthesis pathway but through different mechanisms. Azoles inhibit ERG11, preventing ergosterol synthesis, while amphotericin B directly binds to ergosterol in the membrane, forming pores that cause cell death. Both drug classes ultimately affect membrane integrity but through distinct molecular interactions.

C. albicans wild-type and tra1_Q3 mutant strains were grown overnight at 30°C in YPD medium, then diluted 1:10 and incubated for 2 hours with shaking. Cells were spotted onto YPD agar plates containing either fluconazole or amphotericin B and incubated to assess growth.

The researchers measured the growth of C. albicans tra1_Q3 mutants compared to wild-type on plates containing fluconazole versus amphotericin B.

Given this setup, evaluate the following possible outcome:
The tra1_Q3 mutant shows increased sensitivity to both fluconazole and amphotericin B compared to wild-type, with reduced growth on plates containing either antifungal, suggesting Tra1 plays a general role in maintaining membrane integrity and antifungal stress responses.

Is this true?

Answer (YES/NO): NO